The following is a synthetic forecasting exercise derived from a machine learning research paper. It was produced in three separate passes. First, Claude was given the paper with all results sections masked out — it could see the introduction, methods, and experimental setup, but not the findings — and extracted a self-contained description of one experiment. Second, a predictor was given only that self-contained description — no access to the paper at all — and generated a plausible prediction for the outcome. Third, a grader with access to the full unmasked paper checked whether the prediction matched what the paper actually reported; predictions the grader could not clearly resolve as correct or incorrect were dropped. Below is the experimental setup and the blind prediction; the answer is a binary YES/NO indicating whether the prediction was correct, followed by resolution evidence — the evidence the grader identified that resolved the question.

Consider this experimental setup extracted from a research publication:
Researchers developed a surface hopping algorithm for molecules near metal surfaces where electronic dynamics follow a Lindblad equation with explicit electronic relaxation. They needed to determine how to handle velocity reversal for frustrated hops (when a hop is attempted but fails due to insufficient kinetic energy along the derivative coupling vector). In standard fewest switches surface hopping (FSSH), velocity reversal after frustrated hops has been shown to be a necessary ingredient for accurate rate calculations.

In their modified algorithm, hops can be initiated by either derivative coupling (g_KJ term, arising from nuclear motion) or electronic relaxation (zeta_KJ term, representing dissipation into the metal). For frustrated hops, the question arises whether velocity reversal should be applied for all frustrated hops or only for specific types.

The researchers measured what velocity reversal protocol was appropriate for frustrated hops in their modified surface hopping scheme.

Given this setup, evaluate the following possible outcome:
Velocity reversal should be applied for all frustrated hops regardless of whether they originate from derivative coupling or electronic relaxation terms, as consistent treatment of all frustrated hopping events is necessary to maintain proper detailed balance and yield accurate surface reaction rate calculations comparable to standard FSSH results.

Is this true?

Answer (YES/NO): NO